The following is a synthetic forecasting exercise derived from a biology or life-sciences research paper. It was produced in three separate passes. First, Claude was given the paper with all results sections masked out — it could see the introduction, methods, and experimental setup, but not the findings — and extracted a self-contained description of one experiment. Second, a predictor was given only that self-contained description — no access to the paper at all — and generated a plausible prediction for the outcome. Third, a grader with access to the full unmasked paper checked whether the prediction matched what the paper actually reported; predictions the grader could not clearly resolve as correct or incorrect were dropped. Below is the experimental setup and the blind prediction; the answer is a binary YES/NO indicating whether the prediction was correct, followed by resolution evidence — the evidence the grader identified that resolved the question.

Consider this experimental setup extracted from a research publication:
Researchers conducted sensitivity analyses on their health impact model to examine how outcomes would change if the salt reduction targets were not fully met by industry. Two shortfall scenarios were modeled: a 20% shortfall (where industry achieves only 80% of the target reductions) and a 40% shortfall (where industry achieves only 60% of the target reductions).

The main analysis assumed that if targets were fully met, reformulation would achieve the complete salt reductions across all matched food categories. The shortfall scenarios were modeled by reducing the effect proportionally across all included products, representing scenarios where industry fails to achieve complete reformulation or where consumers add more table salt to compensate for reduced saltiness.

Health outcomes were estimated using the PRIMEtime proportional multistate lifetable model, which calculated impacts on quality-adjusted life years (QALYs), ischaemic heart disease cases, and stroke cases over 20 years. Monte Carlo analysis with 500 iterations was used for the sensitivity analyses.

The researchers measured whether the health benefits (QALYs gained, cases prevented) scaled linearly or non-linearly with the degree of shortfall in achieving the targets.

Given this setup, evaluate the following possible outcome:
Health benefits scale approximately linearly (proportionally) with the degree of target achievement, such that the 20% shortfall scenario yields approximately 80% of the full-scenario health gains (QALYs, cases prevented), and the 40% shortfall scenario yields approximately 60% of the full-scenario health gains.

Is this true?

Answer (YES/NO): YES